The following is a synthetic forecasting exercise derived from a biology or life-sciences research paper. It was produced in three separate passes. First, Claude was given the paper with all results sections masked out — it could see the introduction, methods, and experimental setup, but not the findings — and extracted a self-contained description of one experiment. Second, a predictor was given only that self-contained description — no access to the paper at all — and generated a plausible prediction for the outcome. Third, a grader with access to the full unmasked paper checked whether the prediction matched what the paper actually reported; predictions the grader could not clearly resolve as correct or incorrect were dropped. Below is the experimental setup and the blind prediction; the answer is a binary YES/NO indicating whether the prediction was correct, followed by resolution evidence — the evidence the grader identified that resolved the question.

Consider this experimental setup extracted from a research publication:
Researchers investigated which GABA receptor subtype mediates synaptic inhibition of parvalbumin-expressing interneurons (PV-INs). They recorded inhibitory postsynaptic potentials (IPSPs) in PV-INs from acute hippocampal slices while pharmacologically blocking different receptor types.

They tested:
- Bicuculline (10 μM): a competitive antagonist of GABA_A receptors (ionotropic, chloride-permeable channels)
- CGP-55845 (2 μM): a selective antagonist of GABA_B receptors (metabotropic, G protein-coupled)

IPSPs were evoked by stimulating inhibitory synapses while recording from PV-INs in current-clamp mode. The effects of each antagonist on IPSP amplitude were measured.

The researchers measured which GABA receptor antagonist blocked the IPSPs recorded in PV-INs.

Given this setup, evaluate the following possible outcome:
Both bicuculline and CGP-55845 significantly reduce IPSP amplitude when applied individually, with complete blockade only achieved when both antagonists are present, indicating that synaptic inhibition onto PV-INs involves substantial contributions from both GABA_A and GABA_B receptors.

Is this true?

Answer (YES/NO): NO